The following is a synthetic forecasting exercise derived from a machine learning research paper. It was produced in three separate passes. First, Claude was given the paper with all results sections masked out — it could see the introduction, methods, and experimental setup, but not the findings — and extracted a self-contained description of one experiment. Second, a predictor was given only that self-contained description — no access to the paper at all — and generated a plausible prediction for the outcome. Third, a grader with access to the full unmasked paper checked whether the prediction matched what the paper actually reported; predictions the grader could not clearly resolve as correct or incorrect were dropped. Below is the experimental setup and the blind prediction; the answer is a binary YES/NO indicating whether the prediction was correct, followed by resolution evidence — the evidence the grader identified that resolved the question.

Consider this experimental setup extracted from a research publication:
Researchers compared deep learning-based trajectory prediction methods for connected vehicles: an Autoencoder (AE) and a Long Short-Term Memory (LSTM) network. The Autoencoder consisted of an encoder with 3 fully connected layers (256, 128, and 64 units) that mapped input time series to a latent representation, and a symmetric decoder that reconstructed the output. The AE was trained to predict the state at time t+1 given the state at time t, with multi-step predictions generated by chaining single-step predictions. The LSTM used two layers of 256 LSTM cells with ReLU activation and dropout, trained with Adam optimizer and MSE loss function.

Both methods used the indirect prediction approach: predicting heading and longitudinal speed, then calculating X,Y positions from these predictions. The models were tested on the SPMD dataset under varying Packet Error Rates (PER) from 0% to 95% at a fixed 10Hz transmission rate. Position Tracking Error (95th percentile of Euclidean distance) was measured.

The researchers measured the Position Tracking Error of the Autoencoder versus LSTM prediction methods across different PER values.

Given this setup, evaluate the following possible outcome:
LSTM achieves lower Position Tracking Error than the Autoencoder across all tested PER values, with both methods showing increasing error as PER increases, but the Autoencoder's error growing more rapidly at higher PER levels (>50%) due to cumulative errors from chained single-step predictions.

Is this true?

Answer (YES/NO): YES